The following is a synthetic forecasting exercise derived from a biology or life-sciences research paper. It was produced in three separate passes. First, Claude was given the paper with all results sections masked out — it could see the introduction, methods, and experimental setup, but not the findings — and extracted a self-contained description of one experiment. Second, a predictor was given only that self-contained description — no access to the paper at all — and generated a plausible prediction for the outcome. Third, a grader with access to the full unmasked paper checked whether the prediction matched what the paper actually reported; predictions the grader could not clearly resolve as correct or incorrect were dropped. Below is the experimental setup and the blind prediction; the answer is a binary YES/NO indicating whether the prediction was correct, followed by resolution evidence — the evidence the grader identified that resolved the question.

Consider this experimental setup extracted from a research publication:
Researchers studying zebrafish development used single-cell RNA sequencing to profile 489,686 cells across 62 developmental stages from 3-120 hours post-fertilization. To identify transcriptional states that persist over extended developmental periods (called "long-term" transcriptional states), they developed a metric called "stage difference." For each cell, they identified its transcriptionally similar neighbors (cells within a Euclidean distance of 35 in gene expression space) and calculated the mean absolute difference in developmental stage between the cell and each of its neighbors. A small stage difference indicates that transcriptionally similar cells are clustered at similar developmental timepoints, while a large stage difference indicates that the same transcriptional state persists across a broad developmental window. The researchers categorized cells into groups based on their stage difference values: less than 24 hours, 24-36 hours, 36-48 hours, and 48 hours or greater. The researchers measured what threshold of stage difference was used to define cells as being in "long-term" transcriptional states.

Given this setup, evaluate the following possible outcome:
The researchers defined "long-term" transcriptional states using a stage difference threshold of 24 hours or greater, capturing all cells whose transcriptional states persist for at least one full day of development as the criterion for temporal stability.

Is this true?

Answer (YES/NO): NO